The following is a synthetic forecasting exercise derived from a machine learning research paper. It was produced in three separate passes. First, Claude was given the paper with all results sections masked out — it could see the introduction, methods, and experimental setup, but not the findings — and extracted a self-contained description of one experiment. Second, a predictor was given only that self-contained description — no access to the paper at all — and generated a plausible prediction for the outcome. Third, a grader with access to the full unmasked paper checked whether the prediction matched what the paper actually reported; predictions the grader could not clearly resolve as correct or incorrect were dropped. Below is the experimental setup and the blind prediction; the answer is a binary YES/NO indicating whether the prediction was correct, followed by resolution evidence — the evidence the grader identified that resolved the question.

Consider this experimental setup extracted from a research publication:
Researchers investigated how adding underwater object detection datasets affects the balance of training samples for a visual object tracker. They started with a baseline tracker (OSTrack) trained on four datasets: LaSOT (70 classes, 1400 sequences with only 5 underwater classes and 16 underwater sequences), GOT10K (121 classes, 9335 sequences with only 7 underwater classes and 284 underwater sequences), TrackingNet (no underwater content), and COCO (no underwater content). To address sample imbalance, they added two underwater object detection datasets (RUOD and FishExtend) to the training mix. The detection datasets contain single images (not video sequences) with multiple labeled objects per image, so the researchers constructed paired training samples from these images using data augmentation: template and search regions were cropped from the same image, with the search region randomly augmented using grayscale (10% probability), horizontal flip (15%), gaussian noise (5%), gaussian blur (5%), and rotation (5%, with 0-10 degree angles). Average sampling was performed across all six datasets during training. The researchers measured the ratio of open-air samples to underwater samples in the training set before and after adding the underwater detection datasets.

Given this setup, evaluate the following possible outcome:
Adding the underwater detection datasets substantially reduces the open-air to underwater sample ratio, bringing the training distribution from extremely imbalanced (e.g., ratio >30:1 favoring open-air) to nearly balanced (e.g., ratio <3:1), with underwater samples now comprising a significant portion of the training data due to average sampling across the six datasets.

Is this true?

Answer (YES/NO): YES